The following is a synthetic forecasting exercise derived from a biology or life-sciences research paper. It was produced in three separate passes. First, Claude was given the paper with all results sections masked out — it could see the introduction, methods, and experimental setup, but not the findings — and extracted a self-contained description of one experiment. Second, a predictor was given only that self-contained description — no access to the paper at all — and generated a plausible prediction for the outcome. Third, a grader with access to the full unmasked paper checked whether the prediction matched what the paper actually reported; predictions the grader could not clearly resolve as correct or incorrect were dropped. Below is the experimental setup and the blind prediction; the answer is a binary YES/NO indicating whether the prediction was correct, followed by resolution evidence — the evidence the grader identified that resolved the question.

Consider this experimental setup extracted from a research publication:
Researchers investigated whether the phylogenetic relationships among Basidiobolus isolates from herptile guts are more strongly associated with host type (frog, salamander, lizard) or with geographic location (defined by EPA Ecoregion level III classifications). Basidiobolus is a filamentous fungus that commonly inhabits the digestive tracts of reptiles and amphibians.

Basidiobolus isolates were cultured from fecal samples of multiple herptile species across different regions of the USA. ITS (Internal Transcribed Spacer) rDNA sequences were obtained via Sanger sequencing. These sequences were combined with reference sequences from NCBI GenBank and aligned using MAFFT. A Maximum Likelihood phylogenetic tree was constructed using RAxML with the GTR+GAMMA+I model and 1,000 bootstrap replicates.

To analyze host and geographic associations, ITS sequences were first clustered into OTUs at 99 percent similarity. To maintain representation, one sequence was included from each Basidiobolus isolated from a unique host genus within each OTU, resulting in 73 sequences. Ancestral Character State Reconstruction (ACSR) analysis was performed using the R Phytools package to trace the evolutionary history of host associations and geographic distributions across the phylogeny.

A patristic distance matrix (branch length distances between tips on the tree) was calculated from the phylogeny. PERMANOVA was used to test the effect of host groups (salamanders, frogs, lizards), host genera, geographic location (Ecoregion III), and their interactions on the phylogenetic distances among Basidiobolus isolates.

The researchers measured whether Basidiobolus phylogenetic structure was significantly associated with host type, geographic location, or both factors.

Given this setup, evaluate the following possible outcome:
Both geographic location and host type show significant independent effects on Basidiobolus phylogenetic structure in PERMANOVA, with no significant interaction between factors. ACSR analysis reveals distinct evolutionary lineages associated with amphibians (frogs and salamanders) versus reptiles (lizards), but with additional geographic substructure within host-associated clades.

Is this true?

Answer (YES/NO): NO